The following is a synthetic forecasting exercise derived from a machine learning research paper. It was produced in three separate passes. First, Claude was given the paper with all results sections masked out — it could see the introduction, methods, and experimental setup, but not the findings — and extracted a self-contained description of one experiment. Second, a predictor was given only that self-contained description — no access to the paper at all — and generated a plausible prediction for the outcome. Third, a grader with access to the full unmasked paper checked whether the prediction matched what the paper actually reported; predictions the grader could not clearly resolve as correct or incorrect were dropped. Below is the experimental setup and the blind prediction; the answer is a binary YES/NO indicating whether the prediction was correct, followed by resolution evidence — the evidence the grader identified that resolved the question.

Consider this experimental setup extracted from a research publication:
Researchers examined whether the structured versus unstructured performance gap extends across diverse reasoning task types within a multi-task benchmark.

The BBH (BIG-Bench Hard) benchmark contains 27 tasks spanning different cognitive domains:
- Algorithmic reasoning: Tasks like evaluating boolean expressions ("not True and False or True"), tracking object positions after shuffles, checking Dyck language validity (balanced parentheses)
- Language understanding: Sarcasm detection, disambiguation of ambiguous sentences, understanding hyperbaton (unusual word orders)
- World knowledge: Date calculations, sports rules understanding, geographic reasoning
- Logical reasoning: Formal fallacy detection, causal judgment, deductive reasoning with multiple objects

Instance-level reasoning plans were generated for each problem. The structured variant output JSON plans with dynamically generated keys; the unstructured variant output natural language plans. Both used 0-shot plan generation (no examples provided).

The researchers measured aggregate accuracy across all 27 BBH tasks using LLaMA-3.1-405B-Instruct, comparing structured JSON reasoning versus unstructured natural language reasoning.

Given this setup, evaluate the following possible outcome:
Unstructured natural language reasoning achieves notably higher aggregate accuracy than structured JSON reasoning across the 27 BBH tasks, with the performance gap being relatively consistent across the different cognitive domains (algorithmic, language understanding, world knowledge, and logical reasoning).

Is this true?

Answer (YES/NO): NO